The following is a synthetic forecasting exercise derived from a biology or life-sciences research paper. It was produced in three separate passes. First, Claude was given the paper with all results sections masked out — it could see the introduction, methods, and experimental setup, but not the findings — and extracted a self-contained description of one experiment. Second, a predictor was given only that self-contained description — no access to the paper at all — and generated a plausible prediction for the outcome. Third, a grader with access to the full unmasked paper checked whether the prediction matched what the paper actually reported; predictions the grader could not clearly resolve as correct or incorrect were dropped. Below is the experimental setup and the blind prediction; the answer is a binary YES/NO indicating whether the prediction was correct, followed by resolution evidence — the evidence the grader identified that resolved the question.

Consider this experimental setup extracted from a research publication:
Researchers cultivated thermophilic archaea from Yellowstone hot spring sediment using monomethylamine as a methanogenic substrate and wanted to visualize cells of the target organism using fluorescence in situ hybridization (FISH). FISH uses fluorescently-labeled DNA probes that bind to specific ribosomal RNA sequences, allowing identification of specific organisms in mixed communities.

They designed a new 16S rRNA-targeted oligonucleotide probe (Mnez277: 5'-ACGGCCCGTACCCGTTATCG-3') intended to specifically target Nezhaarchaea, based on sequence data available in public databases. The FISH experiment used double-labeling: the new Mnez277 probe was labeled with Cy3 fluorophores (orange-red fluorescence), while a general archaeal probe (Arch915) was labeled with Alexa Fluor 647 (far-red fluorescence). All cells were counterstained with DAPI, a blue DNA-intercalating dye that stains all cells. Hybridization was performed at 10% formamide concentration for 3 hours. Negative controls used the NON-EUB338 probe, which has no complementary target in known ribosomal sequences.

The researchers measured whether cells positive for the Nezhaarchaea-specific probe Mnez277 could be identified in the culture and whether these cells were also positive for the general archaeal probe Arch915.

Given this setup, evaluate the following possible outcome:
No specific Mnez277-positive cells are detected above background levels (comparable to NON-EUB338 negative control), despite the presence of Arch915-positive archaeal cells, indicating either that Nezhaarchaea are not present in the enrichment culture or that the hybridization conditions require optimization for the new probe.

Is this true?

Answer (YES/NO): NO